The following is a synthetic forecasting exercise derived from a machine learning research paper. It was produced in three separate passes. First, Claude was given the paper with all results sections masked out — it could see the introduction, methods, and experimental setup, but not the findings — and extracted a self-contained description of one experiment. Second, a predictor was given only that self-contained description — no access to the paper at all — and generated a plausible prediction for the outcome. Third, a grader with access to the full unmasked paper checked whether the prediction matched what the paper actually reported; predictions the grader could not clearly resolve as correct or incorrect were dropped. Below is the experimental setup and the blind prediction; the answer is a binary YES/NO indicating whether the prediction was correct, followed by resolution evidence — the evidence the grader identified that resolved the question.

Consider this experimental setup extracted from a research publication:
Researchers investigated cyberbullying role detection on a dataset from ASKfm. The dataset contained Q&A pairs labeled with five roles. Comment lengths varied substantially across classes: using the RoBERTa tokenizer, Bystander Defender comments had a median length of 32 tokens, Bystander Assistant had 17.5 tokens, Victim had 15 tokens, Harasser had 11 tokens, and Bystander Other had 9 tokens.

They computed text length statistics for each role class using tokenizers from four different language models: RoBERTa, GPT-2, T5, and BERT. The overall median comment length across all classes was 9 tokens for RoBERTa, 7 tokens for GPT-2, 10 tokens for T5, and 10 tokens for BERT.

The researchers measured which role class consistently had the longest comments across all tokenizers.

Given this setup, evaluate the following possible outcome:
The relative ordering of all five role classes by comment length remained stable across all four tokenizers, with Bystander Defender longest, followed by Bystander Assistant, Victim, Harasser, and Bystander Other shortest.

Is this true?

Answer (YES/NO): YES